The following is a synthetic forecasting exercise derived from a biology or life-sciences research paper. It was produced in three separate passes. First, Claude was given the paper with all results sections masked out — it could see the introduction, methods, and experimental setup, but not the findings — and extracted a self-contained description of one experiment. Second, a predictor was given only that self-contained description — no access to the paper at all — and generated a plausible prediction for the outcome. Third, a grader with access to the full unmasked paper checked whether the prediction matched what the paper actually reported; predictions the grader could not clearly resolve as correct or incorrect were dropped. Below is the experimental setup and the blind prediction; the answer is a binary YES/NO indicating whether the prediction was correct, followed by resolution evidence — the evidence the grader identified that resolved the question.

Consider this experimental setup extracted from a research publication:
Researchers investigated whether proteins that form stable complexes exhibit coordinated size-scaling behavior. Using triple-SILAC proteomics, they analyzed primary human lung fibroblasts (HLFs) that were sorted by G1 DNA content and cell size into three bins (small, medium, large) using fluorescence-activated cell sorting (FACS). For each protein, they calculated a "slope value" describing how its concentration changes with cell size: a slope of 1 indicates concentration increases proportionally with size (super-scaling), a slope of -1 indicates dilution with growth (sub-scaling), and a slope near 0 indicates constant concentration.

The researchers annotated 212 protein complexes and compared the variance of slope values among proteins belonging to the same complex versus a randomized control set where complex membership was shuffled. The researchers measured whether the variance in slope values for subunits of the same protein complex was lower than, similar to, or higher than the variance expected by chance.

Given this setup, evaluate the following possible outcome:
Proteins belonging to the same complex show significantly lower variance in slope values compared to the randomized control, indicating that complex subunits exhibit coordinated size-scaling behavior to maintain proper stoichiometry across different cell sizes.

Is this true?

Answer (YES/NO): YES